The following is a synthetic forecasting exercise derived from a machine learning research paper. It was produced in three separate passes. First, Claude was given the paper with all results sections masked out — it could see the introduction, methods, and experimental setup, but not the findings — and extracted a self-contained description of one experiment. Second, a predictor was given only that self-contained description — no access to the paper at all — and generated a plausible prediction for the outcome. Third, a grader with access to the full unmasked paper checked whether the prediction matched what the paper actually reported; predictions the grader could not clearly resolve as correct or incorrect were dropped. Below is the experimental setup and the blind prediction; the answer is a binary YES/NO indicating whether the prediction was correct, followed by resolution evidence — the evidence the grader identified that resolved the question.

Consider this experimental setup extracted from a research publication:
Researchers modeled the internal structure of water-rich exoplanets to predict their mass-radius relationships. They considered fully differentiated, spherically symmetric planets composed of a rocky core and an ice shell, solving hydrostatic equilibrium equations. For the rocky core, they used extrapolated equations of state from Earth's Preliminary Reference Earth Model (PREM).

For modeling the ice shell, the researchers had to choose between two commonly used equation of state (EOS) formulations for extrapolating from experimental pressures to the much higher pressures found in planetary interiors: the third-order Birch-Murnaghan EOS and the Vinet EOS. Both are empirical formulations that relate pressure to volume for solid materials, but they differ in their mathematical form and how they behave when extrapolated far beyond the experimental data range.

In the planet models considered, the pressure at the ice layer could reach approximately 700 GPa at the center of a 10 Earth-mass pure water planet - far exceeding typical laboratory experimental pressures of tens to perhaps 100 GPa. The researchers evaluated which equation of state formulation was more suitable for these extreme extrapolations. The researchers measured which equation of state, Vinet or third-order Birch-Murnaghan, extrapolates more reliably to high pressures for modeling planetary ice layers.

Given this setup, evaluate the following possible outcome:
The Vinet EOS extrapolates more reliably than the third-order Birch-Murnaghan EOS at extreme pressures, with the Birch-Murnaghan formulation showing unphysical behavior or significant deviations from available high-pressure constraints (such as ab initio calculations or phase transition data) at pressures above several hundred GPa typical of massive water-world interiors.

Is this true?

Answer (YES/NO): NO